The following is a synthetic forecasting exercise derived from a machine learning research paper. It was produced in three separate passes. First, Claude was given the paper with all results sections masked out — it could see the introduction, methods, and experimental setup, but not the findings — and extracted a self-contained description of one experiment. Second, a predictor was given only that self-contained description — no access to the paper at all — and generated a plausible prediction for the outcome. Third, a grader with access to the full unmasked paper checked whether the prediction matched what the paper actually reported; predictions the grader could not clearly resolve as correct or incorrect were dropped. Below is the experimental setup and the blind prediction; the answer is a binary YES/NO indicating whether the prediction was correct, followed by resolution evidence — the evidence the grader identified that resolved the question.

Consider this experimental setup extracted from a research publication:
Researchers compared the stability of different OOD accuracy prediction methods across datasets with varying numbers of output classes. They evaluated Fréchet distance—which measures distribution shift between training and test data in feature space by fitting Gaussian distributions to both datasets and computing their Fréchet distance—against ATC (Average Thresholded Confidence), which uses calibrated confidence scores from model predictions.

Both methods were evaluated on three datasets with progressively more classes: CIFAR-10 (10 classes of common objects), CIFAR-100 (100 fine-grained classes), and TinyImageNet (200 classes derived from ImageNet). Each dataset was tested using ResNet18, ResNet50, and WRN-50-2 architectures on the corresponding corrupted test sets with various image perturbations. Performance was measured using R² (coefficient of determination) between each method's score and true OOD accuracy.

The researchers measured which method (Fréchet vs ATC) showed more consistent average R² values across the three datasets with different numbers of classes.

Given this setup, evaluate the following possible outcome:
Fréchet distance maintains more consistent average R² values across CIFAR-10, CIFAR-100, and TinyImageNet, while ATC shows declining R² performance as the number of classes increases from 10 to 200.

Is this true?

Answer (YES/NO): NO